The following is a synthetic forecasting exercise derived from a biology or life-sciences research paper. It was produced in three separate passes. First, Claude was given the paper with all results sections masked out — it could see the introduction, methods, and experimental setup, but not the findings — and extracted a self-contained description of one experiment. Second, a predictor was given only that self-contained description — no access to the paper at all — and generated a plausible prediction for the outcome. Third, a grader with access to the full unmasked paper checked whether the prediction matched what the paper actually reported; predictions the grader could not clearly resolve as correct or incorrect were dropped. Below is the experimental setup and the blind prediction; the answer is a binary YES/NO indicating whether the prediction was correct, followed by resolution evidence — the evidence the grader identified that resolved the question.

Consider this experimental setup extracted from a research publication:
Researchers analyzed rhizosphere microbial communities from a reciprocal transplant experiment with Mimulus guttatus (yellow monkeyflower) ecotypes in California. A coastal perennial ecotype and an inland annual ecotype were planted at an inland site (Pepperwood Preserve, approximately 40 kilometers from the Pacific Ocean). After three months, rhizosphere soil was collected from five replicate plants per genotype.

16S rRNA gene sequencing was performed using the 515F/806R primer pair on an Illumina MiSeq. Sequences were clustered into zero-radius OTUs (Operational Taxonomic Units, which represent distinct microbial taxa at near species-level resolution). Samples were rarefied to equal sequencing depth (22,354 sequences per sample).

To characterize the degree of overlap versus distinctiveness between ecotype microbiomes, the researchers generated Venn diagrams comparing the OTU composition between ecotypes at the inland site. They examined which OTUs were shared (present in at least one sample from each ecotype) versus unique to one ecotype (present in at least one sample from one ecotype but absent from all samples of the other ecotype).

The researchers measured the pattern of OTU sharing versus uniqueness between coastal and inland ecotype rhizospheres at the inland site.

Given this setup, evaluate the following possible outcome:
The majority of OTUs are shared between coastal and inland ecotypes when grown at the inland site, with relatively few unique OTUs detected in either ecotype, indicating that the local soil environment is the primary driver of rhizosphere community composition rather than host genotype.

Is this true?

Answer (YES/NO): NO